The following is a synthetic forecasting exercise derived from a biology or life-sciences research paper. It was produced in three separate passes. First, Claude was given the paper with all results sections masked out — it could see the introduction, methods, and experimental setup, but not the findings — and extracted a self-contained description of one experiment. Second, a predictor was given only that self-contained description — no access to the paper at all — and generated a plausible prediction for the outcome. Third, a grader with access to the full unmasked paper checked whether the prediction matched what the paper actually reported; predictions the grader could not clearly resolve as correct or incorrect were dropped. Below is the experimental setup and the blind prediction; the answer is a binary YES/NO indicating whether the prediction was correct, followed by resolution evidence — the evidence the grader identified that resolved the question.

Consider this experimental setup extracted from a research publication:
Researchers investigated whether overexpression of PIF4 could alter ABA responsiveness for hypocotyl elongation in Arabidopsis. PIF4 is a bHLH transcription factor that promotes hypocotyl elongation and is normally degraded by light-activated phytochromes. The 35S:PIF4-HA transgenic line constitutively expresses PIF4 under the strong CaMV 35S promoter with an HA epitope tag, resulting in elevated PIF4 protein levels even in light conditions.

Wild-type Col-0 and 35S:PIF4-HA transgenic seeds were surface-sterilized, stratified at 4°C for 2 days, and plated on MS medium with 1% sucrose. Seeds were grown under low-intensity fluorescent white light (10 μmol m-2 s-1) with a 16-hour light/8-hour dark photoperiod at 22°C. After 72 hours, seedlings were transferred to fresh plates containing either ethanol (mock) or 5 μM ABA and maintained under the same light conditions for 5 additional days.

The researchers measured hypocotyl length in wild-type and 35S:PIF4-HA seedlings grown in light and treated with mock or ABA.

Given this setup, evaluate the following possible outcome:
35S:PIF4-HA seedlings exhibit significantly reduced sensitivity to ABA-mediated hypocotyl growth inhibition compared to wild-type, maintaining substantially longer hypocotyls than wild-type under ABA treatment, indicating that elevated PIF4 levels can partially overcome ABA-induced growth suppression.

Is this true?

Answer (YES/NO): NO